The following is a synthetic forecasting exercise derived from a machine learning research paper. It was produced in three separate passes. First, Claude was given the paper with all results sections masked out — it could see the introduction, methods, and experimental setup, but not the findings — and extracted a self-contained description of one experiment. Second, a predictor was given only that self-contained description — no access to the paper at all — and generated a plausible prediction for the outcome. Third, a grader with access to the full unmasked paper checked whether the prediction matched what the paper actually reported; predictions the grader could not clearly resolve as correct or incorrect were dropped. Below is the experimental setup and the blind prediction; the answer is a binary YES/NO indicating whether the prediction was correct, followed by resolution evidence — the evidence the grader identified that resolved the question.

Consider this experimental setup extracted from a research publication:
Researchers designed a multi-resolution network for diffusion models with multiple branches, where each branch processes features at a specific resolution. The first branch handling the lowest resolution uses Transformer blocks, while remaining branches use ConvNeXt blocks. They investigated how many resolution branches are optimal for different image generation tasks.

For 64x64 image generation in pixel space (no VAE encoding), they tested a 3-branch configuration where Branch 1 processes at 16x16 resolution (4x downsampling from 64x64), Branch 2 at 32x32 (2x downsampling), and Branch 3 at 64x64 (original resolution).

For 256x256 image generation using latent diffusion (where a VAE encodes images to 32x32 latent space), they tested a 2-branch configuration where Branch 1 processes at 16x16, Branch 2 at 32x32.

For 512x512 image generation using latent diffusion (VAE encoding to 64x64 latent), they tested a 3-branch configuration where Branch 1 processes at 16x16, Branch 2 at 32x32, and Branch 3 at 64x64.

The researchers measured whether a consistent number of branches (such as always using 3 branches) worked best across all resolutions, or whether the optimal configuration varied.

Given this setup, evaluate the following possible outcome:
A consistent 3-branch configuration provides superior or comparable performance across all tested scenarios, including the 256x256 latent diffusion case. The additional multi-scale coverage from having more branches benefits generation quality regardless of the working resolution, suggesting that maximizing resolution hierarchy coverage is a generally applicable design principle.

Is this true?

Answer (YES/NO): NO